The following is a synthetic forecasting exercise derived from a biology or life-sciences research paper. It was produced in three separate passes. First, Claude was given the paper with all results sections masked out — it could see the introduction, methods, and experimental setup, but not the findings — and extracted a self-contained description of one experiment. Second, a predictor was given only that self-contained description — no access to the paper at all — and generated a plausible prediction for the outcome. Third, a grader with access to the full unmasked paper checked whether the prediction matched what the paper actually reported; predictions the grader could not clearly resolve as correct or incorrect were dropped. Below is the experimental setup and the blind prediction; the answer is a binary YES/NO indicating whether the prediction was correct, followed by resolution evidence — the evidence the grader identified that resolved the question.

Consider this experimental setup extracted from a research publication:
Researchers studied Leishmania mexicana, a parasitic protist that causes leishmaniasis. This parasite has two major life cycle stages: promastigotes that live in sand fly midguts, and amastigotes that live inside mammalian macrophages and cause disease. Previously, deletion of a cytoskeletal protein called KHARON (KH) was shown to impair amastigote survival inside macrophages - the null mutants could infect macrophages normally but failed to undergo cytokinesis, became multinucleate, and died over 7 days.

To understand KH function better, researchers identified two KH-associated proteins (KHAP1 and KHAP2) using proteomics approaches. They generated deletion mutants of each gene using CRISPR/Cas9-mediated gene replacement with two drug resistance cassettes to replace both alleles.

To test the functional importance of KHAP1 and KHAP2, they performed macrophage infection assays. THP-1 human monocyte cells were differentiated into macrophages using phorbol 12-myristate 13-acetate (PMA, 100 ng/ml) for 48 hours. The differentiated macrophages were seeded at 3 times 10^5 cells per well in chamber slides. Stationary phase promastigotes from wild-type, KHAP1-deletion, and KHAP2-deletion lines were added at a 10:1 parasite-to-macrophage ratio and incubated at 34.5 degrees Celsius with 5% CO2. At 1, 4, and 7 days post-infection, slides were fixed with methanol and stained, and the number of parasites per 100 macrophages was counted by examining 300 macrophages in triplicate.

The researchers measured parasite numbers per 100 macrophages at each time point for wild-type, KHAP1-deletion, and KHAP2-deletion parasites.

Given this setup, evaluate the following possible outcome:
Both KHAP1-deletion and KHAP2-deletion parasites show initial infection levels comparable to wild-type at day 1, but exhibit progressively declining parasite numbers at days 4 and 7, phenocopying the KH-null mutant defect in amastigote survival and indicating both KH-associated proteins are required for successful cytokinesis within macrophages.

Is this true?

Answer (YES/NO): YES